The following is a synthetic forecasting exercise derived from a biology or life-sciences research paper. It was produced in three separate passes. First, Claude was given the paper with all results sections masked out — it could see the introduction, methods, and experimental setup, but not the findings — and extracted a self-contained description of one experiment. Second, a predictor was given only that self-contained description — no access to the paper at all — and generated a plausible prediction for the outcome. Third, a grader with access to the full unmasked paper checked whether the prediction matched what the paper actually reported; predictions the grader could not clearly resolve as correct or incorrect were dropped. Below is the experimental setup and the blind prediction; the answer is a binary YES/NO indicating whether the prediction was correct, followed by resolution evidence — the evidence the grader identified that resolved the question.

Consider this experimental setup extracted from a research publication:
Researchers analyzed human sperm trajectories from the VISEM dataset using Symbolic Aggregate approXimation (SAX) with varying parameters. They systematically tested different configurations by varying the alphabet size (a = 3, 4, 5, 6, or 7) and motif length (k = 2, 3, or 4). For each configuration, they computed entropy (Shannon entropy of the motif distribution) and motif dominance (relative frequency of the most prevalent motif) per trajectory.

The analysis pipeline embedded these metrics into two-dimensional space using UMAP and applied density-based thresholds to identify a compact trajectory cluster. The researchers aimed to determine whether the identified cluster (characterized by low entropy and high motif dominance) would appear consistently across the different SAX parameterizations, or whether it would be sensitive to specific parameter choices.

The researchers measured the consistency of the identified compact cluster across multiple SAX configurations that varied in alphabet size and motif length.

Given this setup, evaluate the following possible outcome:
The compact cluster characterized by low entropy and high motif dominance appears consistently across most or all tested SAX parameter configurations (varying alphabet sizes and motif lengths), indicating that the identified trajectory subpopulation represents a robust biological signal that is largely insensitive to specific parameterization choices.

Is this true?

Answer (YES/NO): YES